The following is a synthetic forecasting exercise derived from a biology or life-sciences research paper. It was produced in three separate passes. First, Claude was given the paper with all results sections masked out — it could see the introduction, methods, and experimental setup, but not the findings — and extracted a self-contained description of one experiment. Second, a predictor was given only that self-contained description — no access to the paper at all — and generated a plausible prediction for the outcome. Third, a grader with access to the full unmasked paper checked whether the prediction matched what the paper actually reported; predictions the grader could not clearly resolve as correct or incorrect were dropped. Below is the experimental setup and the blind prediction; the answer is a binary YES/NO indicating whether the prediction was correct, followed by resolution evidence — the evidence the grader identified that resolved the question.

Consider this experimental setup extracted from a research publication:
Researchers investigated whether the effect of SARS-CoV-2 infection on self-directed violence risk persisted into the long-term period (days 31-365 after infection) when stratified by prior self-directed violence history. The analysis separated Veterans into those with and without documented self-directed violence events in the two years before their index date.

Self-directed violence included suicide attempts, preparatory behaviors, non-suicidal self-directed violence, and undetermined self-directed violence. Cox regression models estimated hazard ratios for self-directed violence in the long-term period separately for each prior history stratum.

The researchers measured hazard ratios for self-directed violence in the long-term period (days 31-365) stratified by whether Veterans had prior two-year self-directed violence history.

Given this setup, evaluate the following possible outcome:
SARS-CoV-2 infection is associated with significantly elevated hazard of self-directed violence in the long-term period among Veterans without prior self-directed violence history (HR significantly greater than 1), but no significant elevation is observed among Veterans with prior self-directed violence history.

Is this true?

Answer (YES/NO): YES